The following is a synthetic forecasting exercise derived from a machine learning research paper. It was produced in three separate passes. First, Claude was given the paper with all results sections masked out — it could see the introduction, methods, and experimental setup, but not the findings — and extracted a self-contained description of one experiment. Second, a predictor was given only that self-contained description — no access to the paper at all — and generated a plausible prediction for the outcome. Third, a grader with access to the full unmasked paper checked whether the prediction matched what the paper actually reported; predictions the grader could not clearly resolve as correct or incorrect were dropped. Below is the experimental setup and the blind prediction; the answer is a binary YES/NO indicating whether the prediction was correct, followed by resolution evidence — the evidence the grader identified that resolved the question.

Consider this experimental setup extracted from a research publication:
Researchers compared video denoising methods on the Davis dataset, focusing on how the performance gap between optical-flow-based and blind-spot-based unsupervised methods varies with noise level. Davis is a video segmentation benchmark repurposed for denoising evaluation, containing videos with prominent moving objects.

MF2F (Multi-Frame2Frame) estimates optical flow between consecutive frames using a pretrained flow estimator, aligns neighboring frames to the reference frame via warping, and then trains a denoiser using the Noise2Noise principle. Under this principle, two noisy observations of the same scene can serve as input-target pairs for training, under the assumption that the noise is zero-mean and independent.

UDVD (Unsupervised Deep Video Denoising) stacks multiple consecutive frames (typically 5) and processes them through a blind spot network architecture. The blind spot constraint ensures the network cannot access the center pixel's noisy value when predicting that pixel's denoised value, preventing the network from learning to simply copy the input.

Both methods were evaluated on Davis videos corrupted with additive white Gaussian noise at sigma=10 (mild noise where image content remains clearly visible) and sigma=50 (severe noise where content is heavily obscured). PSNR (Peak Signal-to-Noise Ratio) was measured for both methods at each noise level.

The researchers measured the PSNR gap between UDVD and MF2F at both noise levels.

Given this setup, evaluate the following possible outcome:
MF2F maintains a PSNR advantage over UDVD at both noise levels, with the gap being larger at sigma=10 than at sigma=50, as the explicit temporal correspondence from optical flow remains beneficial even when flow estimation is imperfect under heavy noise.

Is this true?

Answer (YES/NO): NO